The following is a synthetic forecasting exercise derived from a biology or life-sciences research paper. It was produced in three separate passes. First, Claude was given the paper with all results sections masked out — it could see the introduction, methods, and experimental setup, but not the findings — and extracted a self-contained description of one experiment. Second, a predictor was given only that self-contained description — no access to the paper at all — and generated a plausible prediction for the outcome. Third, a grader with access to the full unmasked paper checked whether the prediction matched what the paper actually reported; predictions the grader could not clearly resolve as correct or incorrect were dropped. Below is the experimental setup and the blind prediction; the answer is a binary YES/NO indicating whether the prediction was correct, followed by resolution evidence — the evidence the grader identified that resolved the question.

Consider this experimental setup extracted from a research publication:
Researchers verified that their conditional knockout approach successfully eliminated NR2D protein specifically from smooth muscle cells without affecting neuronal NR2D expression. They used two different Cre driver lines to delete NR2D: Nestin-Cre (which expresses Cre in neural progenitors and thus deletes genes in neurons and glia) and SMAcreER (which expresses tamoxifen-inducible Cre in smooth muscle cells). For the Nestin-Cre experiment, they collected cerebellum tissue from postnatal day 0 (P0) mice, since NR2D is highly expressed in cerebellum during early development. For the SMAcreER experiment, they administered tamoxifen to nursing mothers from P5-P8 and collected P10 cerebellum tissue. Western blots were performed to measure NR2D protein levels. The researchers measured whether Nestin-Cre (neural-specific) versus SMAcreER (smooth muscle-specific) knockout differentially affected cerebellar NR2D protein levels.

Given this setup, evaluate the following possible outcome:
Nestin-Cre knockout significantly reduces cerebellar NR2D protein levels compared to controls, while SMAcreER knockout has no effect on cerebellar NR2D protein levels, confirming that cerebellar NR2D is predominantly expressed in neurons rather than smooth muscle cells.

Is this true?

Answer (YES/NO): YES